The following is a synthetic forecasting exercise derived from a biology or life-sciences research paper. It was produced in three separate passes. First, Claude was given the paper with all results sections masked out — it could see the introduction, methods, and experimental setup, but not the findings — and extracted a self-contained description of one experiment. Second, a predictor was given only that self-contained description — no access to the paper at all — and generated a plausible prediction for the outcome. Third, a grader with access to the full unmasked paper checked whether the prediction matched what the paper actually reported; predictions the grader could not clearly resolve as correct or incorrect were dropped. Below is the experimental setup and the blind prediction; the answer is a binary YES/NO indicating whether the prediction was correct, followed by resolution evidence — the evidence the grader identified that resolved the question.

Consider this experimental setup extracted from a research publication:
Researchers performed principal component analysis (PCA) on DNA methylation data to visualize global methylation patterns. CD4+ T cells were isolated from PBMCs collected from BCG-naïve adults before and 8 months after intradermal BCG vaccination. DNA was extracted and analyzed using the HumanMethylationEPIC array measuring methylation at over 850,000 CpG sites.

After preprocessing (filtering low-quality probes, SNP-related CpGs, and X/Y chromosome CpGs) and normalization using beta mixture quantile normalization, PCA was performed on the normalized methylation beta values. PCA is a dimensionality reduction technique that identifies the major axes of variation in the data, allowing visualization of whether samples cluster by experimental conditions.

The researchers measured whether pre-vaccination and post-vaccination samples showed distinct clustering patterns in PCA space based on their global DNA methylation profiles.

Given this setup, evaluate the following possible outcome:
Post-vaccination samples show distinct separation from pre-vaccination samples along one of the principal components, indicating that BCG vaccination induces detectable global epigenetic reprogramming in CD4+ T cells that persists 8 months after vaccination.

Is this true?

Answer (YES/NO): YES